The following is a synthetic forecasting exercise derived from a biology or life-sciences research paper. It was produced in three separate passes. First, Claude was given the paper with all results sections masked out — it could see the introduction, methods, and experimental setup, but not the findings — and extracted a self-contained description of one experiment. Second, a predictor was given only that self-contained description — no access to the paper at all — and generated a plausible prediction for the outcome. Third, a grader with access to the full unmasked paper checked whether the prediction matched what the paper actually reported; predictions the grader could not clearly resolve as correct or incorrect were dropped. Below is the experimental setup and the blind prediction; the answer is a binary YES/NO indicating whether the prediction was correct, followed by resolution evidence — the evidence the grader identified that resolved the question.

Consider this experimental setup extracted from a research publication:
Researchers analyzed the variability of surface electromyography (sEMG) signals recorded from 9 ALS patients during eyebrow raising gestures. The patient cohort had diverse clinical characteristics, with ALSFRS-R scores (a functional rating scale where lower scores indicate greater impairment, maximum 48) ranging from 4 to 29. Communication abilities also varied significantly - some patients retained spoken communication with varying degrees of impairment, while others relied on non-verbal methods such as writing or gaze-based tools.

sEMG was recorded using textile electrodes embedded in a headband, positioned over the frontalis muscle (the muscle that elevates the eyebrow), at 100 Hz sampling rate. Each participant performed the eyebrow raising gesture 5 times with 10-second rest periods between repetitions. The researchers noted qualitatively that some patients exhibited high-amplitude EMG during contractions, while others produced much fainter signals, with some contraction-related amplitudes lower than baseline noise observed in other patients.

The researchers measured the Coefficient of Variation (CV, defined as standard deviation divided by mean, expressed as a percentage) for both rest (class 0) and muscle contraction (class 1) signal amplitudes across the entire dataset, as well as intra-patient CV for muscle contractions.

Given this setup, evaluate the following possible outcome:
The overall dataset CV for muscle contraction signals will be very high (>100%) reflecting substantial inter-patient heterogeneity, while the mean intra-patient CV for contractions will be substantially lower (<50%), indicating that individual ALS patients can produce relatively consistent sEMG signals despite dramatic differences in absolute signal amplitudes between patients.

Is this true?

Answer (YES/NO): NO